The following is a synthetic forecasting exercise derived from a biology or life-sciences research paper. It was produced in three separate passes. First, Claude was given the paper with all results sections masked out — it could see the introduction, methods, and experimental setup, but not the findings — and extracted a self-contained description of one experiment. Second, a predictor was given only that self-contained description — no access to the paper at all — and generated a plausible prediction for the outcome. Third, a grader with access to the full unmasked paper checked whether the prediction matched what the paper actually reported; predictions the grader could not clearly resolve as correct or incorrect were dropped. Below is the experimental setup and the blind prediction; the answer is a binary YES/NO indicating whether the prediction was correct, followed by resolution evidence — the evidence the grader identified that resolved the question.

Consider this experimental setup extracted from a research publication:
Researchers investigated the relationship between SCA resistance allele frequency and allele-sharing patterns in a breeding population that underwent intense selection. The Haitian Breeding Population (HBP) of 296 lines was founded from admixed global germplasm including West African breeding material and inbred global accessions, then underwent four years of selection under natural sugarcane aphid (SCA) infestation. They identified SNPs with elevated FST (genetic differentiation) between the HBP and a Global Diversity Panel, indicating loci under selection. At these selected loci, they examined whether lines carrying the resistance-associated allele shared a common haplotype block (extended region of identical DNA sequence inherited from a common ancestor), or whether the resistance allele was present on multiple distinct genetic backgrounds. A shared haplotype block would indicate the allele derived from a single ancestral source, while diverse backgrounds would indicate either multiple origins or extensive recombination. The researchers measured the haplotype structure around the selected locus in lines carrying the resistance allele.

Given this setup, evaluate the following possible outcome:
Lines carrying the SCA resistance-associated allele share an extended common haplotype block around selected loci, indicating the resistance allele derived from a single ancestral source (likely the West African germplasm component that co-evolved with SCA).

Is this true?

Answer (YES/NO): NO